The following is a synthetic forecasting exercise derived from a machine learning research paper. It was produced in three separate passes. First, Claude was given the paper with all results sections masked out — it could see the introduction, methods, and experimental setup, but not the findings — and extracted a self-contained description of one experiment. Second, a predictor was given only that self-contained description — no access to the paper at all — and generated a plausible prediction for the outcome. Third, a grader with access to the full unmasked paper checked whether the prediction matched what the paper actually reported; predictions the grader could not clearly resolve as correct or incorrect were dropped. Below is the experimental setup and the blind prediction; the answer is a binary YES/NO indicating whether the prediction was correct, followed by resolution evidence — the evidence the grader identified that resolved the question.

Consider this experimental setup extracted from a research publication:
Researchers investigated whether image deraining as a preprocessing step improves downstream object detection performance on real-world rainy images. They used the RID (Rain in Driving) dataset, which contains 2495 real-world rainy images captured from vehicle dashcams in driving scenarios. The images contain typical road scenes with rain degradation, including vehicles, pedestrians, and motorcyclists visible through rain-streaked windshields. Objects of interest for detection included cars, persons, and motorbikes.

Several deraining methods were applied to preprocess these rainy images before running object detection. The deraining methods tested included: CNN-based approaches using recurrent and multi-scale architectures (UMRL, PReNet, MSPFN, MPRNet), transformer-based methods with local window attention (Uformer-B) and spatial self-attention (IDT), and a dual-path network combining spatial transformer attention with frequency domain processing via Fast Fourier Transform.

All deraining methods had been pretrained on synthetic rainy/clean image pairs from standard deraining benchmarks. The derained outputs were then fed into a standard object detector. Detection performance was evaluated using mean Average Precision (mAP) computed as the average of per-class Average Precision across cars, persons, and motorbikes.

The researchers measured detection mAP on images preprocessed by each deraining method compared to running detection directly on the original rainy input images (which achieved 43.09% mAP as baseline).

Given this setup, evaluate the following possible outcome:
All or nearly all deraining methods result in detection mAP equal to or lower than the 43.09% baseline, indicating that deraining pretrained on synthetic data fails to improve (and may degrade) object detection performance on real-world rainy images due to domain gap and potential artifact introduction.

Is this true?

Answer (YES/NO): NO